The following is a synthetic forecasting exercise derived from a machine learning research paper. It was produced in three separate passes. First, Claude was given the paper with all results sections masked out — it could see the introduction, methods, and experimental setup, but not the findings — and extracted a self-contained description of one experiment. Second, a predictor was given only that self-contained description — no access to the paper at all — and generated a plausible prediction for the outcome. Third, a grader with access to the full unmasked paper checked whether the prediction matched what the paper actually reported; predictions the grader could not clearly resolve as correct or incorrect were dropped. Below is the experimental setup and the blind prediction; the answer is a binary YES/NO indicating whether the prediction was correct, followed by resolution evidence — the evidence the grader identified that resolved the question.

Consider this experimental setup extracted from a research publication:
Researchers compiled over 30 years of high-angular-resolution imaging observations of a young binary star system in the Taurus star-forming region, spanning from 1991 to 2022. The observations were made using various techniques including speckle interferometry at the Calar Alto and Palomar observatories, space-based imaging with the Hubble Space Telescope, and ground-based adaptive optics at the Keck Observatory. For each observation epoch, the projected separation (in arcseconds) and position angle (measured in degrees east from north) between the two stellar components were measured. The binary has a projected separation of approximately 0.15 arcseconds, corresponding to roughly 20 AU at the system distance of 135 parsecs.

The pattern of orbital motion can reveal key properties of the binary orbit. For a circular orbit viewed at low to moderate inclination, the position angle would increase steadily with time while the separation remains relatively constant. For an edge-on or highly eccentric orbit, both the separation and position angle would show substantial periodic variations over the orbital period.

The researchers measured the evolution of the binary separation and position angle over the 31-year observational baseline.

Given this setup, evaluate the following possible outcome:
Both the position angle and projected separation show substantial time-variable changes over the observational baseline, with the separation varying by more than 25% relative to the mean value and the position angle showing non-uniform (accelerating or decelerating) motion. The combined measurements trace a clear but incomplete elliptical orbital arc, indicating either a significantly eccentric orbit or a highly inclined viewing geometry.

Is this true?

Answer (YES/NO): NO